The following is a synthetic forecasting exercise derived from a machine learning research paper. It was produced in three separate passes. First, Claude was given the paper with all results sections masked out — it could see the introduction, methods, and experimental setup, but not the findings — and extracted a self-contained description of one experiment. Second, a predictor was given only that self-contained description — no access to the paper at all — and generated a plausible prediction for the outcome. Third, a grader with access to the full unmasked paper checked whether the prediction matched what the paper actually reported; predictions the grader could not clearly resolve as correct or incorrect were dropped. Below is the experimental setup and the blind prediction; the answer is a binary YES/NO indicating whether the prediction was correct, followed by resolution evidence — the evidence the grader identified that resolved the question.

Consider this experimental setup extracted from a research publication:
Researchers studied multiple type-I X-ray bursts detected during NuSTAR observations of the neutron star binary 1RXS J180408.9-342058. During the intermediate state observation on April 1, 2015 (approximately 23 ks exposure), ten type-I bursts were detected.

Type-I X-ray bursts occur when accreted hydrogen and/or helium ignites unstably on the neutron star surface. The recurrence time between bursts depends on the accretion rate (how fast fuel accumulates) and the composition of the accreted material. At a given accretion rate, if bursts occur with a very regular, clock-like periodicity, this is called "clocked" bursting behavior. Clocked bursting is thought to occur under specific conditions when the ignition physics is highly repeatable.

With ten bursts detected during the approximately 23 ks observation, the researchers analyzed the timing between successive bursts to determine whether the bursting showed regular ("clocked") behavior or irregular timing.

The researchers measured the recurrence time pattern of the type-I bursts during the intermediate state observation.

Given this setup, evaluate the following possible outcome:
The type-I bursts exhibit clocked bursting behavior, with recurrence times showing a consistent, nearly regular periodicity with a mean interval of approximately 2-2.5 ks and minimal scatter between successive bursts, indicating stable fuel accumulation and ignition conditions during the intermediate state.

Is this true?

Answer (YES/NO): NO